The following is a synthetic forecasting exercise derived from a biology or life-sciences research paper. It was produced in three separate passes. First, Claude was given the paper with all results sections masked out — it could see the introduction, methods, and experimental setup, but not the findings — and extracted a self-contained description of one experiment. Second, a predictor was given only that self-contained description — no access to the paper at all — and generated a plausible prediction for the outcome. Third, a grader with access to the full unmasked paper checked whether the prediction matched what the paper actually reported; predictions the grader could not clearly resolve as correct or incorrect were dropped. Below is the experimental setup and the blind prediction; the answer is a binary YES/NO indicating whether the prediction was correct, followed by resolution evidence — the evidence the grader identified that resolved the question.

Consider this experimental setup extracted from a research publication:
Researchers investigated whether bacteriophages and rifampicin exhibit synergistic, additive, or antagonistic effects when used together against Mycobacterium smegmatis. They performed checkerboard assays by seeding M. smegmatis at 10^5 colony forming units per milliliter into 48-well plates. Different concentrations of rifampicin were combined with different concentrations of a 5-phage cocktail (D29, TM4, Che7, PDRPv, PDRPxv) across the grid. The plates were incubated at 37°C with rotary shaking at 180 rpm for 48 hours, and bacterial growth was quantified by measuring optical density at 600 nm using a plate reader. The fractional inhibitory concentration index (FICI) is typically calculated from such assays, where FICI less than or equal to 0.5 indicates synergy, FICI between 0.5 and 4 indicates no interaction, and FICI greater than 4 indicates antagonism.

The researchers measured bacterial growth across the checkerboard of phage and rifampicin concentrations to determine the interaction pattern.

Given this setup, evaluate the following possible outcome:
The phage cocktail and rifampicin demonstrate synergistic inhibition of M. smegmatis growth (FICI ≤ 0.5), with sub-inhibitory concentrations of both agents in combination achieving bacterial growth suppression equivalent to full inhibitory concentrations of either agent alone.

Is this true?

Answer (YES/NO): YES